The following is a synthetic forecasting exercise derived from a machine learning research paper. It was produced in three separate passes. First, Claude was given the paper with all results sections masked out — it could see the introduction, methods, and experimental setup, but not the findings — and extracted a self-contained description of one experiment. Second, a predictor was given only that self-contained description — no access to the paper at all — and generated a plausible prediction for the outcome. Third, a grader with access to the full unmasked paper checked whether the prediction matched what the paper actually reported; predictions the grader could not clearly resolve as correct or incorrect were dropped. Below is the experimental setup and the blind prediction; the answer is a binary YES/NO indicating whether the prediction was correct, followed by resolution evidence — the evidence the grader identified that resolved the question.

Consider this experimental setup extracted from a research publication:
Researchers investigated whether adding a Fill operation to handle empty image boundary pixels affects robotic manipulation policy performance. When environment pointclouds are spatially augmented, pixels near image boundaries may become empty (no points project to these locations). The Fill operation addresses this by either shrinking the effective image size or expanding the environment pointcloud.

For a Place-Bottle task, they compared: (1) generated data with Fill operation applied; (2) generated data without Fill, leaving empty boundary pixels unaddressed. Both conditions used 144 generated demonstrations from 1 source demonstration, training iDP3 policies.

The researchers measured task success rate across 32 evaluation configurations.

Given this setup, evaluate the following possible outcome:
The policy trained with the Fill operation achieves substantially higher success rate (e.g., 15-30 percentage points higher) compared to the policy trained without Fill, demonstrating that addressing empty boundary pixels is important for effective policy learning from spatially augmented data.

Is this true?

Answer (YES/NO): YES